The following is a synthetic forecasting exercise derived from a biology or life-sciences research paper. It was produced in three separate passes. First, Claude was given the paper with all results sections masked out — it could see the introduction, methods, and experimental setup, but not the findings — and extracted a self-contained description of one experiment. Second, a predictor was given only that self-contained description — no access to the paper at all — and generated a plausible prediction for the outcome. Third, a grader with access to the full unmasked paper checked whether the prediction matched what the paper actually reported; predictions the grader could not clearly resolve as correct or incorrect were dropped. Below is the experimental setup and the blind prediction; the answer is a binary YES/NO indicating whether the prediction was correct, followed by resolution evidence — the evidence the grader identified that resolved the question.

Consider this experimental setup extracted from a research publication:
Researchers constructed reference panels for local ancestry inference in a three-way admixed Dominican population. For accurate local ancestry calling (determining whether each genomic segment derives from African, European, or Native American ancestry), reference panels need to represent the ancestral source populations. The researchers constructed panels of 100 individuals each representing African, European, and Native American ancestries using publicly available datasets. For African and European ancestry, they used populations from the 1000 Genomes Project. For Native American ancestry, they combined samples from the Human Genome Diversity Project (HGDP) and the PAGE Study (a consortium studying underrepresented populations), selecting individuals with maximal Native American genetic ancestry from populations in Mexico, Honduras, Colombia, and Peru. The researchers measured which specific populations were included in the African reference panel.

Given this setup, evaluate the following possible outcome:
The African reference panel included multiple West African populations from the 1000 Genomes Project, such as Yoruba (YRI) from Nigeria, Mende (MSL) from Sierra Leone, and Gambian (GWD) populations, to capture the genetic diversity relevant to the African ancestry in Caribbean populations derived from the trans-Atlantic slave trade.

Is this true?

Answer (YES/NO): NO